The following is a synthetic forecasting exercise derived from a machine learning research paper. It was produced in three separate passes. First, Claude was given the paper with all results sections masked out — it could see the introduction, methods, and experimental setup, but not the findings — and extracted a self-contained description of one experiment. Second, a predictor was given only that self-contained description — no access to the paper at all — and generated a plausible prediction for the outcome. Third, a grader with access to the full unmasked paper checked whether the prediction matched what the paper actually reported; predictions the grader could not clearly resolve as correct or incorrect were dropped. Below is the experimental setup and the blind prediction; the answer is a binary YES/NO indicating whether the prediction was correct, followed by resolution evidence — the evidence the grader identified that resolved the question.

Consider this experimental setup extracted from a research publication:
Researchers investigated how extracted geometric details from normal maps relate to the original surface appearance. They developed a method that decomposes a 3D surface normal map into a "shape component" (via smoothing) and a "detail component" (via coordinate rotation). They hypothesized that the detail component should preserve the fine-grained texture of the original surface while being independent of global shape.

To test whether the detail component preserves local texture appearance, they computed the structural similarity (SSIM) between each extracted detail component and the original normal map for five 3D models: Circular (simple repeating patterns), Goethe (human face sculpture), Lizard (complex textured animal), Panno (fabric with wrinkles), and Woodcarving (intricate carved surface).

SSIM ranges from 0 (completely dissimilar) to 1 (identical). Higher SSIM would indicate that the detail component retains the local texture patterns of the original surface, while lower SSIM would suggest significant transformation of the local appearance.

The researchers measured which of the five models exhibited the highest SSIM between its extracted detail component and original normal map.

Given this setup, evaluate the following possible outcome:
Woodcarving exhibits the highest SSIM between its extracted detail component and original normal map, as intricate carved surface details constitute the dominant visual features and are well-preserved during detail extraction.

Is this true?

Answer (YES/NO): NO